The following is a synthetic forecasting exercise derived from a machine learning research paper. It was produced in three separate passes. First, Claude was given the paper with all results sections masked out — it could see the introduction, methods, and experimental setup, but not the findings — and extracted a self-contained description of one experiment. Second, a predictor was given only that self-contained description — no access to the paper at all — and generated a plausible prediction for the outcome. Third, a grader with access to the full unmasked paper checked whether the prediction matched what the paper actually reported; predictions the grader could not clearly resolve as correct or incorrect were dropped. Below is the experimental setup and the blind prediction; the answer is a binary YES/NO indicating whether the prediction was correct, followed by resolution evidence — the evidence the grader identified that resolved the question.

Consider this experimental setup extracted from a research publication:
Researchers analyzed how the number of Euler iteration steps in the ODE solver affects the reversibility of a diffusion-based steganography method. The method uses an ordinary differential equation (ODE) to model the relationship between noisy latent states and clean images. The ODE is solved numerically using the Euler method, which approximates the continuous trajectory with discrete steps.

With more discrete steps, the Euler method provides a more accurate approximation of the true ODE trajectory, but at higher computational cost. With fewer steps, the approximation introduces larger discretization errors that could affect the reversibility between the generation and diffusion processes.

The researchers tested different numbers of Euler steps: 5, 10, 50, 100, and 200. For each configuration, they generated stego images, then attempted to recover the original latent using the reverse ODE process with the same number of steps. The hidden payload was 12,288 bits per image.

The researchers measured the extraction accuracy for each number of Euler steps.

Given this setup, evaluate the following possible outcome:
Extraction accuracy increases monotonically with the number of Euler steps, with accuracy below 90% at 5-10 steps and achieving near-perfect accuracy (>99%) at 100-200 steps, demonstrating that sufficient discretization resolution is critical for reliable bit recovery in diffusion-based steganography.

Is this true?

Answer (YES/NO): NO